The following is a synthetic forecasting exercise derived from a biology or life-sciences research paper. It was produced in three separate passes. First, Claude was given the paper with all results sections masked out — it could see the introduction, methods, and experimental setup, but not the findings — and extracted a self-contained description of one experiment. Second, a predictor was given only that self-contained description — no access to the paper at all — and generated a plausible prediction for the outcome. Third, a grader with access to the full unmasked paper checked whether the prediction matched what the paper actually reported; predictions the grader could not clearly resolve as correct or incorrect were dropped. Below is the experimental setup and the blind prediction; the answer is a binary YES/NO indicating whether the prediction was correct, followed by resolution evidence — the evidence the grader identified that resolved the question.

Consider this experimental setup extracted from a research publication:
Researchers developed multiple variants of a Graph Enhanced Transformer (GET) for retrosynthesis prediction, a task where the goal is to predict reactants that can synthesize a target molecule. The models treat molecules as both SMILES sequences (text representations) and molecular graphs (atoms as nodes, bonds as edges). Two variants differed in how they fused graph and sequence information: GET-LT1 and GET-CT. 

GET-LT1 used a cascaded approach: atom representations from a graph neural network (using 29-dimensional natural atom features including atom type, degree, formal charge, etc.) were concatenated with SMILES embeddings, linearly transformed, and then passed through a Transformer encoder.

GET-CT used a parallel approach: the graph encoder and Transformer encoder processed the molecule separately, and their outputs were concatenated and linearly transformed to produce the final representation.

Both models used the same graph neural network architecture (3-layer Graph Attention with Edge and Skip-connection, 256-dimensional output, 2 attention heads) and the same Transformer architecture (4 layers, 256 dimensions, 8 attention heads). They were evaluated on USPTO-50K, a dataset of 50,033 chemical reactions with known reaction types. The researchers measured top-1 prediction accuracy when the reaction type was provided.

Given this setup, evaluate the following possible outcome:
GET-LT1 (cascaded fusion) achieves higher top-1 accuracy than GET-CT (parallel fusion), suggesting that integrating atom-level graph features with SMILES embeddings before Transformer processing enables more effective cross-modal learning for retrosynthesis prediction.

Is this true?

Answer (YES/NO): YES